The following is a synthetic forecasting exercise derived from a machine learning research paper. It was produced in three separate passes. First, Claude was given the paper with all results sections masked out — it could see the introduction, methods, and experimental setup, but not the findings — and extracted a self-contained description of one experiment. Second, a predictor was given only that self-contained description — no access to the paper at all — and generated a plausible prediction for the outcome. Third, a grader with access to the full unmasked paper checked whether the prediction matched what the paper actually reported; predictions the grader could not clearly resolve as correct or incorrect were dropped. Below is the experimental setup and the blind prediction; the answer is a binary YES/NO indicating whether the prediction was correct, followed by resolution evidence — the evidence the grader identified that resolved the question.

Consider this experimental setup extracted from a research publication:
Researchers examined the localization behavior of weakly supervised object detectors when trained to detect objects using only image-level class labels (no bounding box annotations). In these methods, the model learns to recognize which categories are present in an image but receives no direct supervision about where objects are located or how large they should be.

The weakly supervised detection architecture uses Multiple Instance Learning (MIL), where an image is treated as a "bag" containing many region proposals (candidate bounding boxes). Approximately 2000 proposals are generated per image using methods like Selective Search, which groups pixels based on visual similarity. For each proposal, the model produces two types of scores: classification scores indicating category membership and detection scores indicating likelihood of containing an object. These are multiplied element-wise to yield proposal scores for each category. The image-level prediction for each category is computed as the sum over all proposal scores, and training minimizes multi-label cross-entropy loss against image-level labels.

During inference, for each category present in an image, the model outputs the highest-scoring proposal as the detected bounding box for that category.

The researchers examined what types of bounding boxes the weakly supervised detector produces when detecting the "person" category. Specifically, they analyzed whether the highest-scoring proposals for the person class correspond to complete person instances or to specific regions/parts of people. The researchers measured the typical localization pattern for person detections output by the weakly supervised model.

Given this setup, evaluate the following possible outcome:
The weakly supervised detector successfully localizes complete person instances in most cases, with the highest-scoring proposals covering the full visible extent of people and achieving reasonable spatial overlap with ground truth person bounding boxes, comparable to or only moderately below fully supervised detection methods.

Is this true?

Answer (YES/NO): NO